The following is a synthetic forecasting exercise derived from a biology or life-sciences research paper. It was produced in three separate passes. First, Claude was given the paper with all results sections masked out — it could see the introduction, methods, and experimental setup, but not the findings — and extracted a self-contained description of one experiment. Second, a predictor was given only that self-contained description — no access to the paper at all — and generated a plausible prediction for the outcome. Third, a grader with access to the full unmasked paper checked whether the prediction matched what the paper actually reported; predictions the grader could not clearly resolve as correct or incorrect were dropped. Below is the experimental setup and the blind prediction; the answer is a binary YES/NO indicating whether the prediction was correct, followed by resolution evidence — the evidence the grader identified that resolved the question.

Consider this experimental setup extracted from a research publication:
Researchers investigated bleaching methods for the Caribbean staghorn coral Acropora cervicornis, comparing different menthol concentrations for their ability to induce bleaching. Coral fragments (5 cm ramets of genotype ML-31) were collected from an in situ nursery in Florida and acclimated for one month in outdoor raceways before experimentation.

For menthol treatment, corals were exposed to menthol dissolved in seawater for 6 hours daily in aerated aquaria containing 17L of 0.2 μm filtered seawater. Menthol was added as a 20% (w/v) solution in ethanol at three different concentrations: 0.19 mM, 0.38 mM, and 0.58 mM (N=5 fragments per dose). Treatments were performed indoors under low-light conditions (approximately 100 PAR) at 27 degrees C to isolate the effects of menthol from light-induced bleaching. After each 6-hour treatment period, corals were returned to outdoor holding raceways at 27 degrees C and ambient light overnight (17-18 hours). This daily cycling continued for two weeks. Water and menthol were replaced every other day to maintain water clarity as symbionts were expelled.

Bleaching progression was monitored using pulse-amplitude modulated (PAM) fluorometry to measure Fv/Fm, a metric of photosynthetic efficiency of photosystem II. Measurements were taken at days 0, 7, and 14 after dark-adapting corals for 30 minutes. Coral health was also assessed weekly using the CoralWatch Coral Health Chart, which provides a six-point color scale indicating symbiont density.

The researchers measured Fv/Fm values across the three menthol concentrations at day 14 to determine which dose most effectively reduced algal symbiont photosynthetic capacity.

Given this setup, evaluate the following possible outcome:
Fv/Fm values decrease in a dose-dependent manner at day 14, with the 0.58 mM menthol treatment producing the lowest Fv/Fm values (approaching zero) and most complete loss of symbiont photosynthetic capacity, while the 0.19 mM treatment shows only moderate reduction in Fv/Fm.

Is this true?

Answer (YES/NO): NO